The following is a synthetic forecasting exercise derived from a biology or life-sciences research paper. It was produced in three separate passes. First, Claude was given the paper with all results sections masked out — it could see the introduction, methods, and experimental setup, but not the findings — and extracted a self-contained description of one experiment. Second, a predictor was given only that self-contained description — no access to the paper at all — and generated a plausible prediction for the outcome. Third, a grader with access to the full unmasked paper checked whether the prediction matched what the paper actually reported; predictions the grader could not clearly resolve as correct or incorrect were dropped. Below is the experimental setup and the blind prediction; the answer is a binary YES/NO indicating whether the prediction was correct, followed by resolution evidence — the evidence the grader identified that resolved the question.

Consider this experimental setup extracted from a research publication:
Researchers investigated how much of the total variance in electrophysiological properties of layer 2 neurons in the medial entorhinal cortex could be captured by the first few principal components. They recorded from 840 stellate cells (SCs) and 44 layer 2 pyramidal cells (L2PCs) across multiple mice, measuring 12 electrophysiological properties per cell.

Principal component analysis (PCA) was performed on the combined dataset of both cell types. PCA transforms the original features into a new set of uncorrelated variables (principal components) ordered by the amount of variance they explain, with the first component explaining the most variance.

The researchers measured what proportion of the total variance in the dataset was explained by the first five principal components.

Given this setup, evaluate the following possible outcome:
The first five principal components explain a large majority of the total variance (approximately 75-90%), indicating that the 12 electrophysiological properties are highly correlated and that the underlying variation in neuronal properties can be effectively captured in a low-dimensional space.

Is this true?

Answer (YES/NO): YES